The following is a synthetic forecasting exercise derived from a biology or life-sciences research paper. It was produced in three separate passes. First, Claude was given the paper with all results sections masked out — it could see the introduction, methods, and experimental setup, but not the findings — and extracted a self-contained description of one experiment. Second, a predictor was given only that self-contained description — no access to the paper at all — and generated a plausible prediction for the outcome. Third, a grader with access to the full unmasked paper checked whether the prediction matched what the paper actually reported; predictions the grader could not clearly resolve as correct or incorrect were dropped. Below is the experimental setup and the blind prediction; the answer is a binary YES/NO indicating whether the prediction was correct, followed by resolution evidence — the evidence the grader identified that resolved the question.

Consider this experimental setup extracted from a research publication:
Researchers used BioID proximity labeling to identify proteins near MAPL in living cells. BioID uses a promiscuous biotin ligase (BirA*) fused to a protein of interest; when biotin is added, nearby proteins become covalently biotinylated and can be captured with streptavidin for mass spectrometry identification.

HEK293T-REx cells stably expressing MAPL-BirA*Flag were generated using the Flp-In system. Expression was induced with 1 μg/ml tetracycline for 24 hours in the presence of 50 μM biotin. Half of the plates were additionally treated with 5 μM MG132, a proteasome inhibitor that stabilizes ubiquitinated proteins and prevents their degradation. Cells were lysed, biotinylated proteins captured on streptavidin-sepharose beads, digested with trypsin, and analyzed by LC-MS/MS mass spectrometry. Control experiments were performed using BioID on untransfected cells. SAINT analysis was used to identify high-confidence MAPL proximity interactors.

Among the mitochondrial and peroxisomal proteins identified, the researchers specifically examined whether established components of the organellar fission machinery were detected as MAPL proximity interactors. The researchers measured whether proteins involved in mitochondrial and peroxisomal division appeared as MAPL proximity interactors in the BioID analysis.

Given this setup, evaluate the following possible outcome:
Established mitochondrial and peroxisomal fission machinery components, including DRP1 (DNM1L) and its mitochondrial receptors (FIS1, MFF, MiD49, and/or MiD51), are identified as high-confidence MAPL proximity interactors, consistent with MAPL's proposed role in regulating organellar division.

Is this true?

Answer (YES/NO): YES